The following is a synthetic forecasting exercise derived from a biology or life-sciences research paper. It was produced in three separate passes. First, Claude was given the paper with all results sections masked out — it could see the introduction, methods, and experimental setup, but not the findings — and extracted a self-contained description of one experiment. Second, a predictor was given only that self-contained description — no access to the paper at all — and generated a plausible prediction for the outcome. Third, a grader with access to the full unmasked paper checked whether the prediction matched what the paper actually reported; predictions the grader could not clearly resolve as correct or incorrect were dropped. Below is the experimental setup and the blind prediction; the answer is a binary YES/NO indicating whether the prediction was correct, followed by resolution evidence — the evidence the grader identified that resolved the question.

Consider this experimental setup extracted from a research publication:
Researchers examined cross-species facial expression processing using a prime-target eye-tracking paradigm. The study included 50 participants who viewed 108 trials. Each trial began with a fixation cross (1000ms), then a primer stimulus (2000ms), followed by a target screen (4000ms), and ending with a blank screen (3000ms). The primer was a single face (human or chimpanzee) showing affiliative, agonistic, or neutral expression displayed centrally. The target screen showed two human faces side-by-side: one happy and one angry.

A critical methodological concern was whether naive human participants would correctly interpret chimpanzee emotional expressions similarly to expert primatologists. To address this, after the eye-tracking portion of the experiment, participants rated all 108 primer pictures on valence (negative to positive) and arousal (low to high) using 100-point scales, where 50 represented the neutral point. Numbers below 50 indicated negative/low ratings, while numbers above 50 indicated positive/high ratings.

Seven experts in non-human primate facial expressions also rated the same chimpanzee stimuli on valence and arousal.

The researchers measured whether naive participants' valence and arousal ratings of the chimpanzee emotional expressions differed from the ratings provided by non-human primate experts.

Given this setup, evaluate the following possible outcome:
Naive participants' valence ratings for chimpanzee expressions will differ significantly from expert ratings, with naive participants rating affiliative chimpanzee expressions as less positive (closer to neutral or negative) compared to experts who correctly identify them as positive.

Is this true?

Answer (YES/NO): NO